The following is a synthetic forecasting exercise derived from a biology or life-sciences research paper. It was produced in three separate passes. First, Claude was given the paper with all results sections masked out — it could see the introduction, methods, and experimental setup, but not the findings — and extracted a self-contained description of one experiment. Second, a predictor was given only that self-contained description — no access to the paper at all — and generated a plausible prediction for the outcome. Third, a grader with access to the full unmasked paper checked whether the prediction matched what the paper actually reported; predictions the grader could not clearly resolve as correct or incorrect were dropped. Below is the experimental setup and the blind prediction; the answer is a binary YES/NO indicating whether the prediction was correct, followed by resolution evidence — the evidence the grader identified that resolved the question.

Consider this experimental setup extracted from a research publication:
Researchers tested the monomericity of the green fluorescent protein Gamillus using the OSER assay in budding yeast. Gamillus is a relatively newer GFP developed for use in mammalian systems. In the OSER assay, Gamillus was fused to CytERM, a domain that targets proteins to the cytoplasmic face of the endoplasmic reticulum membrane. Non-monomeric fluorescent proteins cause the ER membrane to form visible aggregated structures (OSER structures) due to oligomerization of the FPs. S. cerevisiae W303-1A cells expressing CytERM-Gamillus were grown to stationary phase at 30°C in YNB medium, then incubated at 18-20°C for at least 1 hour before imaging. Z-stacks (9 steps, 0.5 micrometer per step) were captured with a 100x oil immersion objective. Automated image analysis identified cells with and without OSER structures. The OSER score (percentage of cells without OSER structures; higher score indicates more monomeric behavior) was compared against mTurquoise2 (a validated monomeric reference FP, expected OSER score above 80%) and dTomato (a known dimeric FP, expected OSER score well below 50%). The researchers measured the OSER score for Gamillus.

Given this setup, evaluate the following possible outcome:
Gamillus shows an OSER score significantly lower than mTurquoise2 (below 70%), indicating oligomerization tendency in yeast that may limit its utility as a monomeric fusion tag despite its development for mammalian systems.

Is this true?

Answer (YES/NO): NO